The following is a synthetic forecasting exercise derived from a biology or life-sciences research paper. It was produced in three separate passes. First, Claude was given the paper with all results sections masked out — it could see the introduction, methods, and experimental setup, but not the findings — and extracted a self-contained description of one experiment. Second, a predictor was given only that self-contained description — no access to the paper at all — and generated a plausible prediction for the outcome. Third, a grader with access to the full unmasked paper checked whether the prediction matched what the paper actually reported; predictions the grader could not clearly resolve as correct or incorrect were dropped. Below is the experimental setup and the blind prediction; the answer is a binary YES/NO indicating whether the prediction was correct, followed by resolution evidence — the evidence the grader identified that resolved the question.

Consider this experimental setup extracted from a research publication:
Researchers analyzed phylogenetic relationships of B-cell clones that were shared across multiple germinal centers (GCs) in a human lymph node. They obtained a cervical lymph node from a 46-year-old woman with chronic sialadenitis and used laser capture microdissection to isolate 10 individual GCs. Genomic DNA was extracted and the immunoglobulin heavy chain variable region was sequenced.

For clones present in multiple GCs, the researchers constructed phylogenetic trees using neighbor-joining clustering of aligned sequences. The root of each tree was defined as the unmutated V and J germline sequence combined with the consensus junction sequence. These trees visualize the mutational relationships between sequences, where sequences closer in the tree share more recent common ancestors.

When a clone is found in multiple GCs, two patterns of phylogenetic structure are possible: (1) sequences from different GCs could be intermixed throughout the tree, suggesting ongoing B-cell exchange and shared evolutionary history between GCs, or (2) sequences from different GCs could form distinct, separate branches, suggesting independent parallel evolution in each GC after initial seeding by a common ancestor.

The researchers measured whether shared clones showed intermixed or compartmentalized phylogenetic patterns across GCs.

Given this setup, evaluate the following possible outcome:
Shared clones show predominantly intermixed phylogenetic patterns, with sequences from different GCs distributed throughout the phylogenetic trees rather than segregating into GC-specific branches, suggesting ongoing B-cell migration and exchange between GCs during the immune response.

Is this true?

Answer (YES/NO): NO